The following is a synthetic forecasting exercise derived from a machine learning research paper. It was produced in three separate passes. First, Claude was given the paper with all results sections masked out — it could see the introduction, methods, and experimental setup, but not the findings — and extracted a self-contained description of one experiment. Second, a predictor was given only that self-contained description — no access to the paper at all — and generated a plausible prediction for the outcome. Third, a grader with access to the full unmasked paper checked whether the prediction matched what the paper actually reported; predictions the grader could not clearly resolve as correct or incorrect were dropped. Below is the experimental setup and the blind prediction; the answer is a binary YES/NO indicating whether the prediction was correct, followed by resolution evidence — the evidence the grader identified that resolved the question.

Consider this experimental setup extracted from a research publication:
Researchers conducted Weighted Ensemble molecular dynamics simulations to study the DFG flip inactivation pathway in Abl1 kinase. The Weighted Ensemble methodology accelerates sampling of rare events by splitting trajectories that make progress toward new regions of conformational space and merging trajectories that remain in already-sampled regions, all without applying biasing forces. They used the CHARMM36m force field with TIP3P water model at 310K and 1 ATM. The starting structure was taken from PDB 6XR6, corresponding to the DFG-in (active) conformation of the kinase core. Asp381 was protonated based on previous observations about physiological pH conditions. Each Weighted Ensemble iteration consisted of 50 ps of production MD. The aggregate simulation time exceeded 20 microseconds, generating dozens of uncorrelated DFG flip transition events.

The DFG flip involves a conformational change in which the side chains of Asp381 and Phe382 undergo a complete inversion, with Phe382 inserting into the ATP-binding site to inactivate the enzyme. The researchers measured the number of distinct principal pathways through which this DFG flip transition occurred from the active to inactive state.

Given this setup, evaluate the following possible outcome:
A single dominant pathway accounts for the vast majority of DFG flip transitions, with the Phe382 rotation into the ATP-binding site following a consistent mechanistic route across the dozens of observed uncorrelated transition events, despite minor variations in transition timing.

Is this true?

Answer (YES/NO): NO